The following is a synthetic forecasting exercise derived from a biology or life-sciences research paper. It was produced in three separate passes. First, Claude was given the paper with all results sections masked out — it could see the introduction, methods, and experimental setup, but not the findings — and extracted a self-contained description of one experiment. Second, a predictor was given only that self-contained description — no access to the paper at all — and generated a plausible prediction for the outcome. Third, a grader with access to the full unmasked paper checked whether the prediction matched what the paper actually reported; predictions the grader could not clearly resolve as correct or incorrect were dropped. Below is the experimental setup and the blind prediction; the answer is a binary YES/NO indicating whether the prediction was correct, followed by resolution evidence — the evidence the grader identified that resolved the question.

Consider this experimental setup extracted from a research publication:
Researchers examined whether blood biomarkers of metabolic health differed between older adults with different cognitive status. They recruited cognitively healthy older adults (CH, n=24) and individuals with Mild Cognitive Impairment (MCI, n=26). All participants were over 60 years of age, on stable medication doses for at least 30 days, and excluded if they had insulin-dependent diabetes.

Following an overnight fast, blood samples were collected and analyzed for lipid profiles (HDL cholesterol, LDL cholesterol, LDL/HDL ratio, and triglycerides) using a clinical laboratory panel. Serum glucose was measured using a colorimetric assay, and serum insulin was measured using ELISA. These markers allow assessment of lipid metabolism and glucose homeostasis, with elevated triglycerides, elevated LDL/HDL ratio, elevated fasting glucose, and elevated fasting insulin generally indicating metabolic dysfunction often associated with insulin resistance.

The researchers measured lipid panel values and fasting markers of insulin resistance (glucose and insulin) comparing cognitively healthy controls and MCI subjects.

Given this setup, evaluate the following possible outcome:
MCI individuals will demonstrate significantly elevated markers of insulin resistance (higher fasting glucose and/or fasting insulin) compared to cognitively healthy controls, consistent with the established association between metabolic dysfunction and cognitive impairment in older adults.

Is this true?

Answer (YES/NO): NO